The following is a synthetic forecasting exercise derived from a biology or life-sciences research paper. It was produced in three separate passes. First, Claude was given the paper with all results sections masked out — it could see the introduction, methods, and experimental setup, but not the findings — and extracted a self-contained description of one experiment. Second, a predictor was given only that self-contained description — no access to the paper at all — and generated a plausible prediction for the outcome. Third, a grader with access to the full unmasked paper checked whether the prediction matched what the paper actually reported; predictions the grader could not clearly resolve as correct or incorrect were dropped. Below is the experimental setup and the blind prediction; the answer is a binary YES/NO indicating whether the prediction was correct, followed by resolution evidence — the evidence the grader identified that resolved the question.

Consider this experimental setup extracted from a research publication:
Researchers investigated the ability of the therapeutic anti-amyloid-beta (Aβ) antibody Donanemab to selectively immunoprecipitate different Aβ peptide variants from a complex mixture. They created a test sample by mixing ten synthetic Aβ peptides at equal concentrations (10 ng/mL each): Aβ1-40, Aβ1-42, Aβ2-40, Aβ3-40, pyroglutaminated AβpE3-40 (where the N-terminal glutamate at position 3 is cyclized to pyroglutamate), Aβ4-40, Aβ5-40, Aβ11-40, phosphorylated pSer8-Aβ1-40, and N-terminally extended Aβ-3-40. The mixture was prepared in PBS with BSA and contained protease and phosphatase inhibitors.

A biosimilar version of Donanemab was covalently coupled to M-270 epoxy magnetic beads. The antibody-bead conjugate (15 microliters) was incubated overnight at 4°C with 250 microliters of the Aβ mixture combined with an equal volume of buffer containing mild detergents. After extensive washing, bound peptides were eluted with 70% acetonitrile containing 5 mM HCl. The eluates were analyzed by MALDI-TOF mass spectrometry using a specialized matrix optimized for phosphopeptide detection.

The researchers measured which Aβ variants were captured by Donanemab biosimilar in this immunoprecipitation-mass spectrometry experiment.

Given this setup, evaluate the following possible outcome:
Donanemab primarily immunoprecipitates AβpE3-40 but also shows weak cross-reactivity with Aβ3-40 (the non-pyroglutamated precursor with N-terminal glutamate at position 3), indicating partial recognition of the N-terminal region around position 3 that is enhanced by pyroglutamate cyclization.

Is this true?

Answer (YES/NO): YES